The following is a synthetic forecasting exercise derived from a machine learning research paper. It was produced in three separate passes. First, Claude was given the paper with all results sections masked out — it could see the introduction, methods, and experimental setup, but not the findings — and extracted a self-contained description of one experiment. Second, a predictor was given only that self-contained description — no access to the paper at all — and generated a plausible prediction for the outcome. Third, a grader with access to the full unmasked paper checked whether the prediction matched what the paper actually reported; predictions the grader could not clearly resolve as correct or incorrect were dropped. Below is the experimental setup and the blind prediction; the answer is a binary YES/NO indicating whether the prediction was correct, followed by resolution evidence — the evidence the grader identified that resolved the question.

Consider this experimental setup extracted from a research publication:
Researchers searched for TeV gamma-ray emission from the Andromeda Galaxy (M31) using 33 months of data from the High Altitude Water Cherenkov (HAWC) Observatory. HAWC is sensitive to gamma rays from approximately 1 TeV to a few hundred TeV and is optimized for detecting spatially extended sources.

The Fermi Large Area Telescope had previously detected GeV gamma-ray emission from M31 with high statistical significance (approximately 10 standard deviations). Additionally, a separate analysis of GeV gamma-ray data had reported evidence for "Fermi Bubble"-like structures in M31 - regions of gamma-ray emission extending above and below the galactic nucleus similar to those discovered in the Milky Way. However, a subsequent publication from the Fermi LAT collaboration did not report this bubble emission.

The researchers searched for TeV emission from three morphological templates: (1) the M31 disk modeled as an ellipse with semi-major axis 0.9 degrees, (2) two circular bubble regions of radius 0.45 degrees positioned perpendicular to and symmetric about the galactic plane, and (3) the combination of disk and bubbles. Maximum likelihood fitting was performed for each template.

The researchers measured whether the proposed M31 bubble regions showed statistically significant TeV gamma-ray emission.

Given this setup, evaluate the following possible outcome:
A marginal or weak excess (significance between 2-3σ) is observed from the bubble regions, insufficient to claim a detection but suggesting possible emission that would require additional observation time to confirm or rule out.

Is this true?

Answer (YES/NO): NO